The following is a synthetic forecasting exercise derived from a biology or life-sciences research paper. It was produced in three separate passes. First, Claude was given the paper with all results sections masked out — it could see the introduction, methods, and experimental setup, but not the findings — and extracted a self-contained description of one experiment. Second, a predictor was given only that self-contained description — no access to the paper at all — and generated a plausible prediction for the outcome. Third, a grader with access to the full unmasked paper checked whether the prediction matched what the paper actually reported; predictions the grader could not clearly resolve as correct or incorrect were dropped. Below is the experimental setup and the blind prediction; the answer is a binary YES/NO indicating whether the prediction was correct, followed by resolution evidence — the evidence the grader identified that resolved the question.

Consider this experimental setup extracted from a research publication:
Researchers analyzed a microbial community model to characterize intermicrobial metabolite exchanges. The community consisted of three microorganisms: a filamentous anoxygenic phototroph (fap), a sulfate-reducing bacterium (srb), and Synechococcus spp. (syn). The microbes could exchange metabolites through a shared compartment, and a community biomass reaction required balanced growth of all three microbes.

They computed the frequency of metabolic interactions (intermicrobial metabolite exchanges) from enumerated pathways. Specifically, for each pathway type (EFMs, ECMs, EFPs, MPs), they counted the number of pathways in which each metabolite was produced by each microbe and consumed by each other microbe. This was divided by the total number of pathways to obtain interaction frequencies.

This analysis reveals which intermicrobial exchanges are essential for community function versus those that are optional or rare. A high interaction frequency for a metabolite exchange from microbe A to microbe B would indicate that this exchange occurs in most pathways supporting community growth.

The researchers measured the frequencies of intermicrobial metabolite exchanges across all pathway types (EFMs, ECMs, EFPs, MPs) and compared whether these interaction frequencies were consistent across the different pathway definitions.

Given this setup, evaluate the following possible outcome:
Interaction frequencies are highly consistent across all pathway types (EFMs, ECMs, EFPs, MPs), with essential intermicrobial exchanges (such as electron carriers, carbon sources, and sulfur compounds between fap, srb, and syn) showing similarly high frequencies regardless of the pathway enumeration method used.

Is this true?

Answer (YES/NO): YES